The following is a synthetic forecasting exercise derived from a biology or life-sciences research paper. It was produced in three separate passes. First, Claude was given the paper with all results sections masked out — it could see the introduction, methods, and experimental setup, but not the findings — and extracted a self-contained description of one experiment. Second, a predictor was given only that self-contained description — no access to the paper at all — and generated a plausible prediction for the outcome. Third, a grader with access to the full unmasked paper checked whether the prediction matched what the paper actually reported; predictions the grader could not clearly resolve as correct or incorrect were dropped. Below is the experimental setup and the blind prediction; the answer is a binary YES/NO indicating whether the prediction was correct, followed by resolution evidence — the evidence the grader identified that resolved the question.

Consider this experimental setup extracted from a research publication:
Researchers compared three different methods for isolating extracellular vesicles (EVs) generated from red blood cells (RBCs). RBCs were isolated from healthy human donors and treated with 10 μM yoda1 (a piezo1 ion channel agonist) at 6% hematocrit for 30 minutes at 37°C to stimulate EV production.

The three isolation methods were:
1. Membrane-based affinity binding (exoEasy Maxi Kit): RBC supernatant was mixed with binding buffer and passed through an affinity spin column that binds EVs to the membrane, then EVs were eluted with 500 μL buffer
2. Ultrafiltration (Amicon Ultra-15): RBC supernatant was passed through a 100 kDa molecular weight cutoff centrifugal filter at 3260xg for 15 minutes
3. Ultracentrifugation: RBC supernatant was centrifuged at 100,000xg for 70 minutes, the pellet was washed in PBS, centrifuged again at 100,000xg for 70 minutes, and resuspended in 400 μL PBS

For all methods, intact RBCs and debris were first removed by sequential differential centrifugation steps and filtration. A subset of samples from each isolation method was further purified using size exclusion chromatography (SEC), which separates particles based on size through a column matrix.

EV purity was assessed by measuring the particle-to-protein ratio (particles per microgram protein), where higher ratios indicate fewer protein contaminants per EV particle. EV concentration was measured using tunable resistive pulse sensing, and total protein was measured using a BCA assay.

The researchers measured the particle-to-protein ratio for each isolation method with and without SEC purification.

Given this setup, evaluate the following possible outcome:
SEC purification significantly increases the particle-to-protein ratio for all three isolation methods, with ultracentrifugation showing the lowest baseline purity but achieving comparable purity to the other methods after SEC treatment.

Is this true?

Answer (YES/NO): NO